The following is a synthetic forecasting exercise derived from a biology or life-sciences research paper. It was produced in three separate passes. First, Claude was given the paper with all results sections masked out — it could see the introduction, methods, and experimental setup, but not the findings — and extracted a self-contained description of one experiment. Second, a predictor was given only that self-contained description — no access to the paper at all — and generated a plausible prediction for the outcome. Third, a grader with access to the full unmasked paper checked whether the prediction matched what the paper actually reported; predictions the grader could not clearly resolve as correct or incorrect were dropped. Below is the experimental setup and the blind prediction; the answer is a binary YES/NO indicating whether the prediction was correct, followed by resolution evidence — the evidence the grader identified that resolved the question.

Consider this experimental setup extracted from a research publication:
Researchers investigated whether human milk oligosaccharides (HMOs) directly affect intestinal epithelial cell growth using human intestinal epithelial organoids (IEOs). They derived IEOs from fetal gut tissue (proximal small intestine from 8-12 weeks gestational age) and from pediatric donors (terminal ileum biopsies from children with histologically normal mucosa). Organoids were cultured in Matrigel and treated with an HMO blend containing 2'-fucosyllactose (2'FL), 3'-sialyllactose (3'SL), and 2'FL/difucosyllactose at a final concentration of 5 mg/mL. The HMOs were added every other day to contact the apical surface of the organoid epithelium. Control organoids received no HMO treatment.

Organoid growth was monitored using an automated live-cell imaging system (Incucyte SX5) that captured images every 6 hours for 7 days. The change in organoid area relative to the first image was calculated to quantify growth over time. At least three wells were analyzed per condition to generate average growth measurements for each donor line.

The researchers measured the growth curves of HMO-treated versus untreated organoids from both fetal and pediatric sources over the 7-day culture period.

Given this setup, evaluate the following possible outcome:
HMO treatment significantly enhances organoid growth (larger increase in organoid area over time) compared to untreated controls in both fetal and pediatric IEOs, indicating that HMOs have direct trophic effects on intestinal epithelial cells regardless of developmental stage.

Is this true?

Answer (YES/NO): NO